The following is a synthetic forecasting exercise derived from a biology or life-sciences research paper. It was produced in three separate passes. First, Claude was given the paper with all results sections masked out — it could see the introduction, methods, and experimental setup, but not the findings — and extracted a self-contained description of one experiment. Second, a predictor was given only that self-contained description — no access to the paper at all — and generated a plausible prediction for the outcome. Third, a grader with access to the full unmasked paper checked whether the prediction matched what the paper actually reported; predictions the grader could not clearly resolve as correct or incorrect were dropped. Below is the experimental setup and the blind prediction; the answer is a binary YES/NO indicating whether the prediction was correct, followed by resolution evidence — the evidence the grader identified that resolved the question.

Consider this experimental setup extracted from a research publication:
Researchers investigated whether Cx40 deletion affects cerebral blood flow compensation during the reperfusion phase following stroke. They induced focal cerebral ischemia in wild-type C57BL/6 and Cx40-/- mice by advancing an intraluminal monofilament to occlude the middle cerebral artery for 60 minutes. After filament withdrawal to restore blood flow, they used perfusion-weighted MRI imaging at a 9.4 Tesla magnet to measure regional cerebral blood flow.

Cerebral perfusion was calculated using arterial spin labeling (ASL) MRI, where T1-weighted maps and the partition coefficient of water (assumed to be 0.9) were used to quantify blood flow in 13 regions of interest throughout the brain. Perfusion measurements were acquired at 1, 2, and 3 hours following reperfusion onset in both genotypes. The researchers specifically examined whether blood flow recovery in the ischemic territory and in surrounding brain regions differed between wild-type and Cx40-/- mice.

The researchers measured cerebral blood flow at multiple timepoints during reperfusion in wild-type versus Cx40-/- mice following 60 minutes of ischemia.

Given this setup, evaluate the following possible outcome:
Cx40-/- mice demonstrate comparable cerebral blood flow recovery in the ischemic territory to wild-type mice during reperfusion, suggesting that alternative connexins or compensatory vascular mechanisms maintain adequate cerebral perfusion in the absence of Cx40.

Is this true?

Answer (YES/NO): NO